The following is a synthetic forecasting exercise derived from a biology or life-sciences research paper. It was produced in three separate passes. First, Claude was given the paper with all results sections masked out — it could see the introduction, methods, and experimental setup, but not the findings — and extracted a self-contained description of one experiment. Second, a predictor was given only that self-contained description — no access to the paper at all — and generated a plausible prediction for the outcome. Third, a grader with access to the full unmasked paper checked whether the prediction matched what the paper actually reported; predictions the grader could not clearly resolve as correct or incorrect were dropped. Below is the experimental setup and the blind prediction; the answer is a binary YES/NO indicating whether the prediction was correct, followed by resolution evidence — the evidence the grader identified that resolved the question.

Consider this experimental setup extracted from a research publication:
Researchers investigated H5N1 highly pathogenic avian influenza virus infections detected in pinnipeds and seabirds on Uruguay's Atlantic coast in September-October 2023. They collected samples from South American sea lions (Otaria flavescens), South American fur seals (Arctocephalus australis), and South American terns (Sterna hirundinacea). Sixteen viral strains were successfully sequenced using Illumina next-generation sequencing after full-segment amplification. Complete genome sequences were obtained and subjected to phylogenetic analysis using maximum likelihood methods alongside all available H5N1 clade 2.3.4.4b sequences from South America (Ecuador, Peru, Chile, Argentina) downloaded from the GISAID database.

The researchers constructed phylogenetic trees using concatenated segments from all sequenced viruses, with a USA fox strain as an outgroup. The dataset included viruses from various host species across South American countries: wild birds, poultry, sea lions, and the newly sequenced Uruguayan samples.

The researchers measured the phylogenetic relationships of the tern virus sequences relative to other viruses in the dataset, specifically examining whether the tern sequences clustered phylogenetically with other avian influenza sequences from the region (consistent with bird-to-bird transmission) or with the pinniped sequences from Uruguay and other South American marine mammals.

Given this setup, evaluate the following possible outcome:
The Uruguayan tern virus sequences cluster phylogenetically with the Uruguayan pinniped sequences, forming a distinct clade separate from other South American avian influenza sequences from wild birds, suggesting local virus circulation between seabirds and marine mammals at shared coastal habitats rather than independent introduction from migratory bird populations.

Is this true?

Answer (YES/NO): YES